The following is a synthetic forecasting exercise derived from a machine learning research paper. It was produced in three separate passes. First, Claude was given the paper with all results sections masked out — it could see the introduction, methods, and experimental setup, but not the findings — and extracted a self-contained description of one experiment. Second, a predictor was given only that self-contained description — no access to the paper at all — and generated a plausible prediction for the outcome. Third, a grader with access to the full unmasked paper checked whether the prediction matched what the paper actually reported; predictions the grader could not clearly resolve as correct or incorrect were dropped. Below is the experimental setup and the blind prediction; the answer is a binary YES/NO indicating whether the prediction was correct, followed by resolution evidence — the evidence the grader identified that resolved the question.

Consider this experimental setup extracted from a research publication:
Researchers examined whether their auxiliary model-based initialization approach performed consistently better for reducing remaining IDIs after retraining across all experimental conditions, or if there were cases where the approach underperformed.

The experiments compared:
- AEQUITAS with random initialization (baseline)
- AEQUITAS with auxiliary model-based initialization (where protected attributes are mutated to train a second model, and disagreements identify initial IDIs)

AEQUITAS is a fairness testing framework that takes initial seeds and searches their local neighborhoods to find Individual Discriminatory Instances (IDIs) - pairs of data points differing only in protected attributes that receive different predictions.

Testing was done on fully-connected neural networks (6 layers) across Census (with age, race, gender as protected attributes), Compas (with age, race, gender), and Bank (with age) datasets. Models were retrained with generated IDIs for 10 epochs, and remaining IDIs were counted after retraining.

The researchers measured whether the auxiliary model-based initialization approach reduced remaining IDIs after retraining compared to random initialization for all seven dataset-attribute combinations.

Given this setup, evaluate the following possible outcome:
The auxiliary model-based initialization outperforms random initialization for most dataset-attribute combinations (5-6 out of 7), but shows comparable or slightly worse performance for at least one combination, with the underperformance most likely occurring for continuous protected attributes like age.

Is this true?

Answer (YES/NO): NO